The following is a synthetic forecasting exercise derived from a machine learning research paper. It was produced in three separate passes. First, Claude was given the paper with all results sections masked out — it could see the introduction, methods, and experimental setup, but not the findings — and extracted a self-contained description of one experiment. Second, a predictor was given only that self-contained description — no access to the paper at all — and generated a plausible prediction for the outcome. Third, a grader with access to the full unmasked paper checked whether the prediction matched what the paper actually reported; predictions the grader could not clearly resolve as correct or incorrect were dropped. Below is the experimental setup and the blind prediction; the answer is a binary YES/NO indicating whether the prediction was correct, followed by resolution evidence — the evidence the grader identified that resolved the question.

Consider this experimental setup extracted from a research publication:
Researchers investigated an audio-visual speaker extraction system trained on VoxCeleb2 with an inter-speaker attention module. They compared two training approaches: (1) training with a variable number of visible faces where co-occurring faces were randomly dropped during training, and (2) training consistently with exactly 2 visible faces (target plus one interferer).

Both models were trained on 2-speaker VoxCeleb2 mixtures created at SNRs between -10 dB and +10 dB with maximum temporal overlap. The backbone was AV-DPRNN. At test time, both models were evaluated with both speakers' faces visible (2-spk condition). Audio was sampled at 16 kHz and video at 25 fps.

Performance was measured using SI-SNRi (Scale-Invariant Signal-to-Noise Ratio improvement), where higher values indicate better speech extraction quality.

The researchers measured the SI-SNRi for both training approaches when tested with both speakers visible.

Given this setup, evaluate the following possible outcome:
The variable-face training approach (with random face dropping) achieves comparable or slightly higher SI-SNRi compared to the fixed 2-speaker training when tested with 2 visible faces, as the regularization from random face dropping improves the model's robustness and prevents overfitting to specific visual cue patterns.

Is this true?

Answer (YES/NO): NO